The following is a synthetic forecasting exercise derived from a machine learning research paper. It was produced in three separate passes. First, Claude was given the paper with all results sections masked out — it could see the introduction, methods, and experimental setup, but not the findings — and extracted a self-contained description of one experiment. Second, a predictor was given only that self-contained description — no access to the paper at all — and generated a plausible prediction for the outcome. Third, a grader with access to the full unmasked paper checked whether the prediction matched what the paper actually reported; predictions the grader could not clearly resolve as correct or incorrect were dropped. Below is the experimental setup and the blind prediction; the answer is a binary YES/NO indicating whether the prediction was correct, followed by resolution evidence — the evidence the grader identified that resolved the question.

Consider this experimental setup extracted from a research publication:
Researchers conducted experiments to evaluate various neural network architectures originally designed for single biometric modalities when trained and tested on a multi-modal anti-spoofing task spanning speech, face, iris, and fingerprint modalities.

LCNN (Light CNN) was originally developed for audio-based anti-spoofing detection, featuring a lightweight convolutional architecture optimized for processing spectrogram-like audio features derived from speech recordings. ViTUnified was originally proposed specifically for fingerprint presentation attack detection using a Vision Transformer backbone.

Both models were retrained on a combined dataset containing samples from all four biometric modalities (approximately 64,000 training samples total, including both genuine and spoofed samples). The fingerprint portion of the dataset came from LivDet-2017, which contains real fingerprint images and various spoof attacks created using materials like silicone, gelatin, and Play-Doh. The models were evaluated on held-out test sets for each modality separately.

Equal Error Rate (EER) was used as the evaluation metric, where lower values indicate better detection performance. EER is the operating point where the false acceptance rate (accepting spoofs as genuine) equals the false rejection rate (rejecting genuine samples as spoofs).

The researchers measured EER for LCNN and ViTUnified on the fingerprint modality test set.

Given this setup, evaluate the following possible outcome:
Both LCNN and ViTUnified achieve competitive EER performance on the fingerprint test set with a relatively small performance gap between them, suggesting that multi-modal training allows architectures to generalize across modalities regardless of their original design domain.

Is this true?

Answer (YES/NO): NO